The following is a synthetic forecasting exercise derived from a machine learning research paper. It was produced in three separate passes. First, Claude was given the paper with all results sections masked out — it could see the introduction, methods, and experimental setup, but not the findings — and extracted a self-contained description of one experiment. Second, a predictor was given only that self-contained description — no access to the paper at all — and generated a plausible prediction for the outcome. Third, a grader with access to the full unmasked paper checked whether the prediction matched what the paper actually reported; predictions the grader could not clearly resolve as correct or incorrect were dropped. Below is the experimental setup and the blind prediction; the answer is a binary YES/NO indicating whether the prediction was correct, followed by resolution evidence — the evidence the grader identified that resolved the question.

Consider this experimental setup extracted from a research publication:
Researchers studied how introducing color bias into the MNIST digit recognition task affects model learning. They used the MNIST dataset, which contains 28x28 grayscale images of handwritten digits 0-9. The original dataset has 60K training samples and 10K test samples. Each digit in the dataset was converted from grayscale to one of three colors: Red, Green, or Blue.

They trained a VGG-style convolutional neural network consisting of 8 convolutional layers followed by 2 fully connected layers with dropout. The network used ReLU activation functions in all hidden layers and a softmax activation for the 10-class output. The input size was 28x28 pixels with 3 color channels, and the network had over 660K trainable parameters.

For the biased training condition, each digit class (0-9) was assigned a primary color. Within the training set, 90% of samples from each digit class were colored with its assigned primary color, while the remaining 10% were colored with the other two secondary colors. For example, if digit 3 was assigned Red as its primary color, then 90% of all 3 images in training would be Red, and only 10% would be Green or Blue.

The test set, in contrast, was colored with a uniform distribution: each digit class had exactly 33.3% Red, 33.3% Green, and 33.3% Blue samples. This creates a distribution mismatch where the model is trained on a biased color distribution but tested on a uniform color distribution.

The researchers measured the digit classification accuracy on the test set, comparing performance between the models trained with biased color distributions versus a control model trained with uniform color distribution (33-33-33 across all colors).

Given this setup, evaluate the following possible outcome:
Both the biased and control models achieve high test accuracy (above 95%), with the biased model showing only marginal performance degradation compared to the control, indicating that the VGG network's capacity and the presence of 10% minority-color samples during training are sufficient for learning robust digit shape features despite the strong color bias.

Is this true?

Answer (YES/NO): NO